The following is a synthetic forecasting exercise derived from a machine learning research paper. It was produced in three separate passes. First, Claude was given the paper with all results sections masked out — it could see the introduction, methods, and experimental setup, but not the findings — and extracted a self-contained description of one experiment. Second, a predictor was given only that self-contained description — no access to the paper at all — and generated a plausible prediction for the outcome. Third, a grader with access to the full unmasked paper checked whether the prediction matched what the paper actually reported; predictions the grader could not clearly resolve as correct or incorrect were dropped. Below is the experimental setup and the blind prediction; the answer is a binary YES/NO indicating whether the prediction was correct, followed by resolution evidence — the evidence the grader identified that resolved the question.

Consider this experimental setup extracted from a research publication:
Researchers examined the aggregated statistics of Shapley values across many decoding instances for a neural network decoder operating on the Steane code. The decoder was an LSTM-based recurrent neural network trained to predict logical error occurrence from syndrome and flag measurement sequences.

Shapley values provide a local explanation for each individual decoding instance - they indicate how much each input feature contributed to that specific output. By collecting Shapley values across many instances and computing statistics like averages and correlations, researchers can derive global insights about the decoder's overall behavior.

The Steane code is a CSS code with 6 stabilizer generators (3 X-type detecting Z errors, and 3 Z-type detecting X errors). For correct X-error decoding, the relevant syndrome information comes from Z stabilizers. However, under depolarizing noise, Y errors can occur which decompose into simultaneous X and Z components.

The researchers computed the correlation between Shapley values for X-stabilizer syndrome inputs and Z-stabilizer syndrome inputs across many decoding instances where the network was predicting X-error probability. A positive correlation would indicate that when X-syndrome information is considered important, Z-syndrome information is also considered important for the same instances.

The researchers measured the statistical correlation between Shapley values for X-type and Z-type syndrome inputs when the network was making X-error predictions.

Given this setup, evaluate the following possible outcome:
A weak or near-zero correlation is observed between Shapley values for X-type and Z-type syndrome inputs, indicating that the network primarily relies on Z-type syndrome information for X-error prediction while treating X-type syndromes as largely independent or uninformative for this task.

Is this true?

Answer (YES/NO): NO